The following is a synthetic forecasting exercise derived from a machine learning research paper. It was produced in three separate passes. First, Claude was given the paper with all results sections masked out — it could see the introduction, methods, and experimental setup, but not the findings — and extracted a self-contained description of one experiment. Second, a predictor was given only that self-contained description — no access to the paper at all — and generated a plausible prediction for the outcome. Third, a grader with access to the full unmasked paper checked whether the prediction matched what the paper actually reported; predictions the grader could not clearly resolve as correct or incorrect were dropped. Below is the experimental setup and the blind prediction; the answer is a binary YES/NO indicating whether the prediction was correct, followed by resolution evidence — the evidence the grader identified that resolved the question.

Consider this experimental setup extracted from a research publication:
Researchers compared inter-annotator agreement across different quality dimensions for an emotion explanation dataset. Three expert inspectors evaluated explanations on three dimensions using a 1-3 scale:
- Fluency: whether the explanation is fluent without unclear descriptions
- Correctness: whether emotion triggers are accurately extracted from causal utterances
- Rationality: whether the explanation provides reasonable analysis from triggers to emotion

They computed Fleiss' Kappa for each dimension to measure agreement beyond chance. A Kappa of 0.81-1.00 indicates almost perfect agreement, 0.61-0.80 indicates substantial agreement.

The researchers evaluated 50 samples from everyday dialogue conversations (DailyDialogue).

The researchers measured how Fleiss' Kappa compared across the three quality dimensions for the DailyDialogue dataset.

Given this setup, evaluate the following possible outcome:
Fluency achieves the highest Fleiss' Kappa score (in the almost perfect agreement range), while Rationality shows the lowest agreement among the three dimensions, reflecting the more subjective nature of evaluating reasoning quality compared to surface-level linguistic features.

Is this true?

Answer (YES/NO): YES